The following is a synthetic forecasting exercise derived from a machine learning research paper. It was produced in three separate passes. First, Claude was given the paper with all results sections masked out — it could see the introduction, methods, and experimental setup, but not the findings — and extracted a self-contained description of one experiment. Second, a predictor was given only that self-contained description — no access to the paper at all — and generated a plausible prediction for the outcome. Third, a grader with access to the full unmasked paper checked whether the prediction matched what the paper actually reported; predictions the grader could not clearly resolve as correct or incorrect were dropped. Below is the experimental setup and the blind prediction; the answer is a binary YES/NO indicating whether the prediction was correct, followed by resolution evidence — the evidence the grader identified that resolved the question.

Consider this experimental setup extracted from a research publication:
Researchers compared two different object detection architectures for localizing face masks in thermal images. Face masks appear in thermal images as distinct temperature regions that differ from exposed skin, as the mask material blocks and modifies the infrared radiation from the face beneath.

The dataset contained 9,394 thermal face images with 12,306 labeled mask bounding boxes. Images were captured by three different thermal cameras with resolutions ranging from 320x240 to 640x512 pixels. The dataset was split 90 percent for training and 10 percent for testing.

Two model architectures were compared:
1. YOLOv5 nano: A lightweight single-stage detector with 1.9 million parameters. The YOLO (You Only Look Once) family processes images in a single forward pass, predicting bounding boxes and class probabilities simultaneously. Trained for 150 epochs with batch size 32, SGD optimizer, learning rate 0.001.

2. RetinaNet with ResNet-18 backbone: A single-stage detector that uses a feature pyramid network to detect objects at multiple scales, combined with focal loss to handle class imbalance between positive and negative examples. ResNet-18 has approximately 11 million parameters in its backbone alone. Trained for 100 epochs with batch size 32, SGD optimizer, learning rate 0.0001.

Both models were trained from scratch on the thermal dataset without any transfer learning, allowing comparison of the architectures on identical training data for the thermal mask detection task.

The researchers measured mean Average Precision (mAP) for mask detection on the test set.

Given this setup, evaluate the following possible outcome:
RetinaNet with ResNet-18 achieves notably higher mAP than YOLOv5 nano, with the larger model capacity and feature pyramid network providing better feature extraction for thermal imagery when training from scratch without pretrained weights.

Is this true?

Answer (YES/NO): NO